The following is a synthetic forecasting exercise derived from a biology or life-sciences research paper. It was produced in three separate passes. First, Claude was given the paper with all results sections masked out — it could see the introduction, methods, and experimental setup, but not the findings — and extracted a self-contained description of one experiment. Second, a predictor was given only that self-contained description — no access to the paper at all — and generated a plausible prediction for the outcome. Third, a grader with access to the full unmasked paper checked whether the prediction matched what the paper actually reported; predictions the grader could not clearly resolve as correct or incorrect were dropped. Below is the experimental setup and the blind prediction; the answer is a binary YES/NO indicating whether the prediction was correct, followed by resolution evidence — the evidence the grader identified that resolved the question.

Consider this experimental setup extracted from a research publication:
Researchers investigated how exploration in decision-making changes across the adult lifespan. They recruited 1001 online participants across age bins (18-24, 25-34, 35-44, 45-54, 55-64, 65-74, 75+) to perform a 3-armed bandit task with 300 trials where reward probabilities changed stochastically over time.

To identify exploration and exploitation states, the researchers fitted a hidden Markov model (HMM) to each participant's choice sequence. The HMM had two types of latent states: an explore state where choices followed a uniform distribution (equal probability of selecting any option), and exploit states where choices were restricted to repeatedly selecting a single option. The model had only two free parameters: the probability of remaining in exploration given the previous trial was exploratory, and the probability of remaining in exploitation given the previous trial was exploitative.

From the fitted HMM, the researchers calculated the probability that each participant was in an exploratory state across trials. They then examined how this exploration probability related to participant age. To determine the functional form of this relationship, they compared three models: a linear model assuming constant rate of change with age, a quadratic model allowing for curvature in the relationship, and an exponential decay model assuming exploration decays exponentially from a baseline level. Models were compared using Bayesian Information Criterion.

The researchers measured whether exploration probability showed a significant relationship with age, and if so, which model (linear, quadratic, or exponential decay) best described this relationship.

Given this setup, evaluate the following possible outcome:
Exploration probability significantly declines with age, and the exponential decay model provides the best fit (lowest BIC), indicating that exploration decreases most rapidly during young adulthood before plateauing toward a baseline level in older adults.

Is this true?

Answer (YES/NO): YES